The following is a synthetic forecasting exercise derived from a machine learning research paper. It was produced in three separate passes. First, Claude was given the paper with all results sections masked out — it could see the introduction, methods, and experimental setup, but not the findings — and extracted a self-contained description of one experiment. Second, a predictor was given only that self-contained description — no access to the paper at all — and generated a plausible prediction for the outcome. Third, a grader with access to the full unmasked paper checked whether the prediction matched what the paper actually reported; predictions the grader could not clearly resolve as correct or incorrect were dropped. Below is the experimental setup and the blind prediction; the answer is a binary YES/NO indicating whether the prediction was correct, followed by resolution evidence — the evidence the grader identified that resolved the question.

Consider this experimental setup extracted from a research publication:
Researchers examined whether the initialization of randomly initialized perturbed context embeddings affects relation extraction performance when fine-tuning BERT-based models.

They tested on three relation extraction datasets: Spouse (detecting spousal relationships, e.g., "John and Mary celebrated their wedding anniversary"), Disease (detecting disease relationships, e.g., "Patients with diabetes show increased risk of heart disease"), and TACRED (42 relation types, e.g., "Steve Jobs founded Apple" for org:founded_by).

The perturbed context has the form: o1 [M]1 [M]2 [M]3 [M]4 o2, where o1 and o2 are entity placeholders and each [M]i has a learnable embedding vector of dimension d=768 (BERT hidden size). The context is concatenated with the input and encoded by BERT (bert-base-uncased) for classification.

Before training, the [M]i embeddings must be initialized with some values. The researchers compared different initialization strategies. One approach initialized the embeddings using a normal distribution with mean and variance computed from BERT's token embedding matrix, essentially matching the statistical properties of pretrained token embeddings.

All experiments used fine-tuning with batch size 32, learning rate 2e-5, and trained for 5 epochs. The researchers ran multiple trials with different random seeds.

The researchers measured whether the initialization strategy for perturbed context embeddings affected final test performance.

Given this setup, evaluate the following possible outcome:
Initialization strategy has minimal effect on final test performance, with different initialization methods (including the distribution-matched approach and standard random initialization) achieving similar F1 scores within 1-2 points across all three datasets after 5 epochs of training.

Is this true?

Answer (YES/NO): NO